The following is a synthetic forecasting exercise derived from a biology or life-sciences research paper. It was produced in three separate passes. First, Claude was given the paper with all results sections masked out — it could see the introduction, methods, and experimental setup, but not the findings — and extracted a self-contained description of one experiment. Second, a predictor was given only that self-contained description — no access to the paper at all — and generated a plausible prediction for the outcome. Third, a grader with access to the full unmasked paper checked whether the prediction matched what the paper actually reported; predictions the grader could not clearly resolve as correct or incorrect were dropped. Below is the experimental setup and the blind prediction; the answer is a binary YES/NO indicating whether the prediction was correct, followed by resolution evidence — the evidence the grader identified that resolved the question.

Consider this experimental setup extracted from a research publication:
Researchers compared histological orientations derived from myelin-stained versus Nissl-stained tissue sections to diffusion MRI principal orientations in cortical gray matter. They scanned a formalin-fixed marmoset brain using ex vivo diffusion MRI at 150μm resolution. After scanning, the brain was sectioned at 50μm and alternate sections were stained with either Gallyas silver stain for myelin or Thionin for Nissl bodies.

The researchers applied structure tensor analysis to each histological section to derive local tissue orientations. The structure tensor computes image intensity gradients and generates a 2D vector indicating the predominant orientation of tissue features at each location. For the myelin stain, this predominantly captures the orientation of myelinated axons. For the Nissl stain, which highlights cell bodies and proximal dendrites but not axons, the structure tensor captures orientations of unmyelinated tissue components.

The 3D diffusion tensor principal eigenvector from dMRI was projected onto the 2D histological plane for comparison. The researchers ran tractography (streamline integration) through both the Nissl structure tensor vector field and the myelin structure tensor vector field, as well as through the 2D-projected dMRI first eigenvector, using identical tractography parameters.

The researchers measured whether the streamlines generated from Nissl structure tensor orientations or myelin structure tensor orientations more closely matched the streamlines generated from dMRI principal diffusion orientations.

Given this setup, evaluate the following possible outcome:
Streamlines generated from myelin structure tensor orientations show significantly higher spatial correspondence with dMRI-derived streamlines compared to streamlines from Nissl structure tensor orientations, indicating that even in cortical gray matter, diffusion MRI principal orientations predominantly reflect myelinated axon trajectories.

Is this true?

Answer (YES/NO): NO